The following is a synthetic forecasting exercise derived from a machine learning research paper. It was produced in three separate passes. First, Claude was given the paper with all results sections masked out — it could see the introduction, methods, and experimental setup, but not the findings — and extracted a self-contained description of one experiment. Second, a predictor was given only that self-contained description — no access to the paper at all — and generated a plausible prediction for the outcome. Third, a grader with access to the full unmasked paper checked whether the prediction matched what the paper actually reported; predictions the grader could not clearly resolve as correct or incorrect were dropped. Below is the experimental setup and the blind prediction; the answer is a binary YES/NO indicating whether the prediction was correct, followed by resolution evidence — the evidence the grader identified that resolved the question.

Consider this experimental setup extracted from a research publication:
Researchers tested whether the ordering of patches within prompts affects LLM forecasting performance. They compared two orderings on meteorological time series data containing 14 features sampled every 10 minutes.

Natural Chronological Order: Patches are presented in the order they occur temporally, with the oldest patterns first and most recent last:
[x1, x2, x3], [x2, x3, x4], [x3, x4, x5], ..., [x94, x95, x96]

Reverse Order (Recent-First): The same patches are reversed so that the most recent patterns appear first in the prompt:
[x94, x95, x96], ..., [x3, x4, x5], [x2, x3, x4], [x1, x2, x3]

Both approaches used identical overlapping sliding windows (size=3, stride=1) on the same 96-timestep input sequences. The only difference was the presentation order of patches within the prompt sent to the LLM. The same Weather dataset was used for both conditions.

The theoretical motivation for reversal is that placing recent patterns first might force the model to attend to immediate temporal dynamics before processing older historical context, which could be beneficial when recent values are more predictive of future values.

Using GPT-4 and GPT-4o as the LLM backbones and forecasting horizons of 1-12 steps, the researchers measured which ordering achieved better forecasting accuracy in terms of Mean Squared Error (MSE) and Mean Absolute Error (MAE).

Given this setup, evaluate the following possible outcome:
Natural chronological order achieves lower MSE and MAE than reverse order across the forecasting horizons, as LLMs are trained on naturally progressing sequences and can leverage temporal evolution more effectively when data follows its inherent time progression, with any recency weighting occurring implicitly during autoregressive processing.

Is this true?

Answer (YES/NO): NO